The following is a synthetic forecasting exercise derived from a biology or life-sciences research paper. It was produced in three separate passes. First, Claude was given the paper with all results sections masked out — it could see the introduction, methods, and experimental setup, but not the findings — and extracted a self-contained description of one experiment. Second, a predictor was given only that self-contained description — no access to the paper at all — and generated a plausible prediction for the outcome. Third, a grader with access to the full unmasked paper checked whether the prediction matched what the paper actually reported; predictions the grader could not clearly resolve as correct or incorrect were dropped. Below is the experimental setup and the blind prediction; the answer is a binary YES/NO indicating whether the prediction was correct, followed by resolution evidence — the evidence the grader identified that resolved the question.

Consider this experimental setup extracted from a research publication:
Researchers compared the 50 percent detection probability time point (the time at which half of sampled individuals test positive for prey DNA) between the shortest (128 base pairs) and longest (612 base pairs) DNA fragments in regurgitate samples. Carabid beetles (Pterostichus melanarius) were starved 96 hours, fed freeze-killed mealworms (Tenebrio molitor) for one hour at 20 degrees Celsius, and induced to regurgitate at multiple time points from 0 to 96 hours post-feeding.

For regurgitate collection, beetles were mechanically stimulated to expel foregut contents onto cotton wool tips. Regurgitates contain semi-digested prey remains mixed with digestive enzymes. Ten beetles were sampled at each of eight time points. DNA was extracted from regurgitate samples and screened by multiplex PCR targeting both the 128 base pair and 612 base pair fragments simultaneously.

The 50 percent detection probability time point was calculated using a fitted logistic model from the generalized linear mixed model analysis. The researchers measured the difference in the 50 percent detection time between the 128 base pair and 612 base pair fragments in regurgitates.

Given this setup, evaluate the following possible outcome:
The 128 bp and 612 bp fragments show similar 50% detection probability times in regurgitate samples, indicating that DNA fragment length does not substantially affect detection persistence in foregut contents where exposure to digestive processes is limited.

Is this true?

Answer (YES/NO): NO